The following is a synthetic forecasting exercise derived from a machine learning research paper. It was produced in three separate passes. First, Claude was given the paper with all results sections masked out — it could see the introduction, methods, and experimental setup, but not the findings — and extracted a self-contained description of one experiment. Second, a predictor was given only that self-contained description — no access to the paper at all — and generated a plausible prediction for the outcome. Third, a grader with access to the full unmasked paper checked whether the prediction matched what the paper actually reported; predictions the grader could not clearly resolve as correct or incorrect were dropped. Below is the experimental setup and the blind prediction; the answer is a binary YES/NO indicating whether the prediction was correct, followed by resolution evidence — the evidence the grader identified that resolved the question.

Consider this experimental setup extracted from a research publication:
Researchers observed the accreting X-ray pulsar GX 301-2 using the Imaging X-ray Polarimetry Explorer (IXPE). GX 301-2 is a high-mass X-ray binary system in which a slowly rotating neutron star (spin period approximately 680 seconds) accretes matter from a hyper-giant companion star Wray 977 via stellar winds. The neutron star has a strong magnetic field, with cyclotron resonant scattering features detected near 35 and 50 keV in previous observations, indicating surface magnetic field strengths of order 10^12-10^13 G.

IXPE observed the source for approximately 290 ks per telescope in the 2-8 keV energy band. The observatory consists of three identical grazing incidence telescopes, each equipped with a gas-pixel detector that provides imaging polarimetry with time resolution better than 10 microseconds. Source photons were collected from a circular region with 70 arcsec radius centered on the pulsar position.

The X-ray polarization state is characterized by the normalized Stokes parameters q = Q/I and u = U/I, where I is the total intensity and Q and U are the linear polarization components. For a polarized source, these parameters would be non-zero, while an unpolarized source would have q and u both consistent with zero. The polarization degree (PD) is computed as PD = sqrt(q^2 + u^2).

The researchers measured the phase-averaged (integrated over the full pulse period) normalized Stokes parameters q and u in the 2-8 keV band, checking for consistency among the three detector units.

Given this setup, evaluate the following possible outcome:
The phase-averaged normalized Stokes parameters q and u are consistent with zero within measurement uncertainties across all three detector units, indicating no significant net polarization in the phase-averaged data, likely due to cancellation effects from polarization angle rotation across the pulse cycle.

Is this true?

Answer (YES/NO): YES